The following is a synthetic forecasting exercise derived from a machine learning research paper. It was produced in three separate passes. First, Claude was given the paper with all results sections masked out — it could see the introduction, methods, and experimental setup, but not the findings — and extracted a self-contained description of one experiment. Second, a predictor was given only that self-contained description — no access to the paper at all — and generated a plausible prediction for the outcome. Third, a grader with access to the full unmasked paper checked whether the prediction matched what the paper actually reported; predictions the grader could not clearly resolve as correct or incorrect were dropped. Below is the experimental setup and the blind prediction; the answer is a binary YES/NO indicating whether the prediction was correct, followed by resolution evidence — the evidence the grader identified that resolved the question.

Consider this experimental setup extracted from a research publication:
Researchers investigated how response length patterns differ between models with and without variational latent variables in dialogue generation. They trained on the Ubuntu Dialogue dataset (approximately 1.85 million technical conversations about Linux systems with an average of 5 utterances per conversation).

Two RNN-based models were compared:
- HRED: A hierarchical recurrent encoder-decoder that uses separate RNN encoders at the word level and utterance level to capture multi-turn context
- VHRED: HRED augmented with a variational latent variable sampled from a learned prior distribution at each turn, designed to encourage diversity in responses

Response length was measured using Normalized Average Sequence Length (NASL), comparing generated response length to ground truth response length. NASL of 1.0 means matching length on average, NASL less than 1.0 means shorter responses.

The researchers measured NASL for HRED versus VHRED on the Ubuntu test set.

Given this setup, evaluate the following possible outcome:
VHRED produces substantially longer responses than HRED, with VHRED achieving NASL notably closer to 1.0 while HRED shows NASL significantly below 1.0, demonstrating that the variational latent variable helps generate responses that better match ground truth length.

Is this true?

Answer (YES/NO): NO